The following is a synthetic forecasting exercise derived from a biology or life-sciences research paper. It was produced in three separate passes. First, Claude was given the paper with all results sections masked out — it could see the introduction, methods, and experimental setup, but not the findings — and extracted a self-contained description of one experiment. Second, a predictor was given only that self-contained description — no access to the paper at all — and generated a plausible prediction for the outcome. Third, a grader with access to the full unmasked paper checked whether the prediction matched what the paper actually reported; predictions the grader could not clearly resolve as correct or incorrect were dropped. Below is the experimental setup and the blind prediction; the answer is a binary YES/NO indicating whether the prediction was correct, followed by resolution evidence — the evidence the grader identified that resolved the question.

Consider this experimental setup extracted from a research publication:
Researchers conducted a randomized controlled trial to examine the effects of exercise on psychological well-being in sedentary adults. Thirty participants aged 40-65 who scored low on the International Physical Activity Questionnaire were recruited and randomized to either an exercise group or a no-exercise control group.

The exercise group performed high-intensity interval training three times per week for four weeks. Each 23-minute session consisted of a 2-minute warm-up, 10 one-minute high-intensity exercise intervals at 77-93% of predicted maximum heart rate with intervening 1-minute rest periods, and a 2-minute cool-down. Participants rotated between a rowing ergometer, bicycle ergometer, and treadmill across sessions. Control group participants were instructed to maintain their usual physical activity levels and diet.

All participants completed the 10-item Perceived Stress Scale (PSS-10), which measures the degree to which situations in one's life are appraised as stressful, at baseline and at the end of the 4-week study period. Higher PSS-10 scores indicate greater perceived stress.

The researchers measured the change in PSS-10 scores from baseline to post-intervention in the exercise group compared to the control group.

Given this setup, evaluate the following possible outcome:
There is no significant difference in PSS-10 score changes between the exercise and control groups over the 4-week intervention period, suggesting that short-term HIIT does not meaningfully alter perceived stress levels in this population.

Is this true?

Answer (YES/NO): YES